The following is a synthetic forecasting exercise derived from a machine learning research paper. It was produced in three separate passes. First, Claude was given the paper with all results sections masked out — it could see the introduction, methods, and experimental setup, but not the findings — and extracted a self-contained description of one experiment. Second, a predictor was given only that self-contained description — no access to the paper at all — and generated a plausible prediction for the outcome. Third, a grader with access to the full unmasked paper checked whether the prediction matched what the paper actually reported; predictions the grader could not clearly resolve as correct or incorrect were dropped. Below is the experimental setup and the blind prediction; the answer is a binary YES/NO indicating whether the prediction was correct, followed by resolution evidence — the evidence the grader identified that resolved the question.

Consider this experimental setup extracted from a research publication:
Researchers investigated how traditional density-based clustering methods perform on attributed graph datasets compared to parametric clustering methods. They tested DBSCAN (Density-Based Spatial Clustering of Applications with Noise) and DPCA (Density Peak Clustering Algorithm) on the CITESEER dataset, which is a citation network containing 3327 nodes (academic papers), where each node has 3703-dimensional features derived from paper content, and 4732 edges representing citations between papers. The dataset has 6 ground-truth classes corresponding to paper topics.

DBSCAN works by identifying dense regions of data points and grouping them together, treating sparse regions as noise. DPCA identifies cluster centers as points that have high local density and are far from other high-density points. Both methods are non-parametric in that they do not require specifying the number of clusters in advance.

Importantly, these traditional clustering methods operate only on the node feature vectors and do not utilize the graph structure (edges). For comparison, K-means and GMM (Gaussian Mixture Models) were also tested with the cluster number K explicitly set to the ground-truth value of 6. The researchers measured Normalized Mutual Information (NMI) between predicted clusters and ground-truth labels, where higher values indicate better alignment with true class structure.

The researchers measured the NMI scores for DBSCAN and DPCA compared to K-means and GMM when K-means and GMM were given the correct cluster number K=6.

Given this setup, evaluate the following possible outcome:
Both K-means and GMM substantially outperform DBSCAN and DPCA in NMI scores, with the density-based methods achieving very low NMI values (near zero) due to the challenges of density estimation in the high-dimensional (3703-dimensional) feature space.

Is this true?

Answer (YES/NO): NO